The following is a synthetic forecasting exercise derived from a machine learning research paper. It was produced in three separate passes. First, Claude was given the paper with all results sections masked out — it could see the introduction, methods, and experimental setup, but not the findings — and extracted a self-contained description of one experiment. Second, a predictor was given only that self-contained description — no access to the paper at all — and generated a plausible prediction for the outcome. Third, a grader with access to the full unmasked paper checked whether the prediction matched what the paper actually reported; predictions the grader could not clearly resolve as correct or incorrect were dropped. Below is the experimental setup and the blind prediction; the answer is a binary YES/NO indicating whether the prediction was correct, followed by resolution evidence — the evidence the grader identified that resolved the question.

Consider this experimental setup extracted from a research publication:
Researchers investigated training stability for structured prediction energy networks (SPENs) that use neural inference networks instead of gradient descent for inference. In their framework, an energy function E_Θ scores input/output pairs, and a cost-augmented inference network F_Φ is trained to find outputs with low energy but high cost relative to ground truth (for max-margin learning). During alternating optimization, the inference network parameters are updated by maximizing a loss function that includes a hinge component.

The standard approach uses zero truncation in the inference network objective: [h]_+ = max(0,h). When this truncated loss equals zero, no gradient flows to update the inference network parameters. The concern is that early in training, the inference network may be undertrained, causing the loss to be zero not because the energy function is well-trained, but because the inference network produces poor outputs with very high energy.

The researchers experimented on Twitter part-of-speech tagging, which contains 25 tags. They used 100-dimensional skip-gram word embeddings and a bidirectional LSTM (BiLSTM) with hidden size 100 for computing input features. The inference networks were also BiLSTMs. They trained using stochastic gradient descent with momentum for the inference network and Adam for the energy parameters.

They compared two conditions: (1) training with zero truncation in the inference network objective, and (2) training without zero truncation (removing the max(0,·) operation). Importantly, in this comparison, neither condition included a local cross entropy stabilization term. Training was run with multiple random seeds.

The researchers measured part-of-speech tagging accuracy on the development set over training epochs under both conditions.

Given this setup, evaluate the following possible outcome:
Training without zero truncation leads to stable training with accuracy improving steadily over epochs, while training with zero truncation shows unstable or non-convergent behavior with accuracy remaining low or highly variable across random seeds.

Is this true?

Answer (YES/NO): YES